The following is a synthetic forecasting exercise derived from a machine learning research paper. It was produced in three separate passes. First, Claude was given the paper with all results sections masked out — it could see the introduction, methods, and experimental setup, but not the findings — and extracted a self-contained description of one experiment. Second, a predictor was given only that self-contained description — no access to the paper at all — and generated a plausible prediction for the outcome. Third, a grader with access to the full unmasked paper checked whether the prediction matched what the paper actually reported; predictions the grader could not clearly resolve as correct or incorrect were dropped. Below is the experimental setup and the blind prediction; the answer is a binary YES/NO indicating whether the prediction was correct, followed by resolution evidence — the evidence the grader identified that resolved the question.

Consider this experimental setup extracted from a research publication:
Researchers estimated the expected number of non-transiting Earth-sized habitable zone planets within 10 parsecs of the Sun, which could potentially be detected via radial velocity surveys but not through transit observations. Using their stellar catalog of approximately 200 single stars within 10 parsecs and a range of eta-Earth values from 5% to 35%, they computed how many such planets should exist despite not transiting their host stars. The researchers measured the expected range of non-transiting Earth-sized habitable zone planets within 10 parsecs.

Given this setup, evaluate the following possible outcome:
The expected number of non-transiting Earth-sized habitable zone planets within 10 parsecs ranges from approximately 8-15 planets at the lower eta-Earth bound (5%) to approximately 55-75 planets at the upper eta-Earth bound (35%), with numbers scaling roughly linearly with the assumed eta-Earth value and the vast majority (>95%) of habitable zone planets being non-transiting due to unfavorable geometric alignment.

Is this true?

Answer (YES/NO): NO